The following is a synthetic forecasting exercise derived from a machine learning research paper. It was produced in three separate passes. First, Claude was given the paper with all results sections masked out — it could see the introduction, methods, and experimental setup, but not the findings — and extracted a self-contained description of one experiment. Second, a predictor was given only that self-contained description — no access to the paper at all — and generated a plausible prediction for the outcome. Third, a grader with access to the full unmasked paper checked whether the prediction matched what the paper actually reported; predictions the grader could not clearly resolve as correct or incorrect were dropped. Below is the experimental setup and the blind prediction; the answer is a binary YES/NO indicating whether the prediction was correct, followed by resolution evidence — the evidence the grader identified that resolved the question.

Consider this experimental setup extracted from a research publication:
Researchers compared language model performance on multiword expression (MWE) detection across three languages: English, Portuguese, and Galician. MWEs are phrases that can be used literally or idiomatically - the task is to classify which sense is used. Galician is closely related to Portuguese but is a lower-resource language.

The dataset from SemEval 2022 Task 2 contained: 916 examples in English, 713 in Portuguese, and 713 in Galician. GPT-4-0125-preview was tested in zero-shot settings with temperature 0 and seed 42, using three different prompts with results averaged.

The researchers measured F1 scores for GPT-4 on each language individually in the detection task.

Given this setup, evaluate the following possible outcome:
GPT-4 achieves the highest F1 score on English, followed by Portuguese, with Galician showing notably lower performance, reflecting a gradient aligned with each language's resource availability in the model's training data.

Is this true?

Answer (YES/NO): YES